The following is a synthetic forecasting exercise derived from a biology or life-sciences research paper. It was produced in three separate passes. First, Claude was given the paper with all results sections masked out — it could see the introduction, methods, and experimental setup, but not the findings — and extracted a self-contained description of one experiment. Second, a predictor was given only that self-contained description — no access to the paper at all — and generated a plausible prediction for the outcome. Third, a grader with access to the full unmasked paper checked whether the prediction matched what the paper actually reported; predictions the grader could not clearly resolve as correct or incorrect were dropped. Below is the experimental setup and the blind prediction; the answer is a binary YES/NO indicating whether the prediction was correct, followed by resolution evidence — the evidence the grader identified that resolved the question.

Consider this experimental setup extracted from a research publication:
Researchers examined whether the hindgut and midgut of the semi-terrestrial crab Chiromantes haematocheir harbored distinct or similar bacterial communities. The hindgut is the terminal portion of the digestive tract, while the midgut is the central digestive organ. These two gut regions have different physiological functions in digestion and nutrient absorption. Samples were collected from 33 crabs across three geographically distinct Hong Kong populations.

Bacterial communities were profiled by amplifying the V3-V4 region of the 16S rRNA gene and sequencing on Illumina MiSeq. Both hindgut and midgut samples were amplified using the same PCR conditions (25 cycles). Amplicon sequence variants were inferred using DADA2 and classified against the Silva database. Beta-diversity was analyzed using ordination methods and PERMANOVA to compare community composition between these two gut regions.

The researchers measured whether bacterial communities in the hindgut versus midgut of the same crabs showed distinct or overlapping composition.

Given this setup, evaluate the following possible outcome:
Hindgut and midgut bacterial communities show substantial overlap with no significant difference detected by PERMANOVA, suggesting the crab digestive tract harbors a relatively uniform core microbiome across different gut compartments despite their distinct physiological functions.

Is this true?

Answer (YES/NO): YES